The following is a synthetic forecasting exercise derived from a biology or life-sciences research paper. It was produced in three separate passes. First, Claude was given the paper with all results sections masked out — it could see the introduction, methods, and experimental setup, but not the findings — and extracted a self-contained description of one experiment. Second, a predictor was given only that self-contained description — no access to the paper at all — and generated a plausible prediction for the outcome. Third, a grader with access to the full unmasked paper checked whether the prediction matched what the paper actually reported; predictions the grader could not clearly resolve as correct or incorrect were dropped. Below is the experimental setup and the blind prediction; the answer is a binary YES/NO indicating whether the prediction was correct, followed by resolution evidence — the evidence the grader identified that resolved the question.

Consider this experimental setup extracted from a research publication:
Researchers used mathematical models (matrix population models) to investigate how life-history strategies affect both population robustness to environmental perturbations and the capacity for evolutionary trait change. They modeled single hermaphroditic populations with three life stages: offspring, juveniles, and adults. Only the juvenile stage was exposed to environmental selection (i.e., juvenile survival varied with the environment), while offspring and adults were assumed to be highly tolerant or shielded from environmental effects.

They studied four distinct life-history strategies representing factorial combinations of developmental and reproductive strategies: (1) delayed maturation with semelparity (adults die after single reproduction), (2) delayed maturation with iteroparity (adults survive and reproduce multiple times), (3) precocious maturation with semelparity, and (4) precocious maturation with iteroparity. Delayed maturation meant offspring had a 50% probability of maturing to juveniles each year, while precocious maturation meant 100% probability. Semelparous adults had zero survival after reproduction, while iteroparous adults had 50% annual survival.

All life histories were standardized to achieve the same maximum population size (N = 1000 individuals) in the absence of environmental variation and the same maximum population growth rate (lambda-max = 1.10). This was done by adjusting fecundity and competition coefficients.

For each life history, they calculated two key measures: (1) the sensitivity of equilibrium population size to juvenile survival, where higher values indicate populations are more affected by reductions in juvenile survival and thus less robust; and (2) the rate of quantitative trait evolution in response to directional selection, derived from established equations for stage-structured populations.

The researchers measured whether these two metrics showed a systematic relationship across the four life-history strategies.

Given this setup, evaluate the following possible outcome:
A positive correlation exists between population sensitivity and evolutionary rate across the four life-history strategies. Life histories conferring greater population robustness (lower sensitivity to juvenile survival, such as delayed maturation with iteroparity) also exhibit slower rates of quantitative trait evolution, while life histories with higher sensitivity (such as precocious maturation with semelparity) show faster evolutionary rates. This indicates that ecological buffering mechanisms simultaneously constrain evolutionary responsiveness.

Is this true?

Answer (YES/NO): YES